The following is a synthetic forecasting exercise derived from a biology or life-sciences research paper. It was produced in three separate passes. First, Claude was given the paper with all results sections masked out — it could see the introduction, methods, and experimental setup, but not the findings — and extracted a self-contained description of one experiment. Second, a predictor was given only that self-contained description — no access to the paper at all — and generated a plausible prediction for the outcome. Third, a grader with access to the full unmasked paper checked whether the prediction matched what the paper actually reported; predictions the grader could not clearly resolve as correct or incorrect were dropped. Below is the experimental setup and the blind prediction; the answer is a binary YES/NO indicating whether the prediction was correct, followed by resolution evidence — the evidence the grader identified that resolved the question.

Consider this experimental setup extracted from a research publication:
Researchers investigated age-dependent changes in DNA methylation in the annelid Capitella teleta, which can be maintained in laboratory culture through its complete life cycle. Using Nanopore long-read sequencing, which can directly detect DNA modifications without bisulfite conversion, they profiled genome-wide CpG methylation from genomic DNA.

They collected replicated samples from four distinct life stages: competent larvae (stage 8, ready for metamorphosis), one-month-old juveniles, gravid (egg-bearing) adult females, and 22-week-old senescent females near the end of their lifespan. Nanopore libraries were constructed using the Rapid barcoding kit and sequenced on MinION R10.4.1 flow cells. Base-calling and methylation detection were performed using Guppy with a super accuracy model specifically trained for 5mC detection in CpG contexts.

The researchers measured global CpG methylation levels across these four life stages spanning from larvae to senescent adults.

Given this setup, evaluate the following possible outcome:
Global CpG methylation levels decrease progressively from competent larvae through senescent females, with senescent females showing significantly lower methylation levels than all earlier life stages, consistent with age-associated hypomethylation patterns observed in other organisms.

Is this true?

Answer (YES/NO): YES